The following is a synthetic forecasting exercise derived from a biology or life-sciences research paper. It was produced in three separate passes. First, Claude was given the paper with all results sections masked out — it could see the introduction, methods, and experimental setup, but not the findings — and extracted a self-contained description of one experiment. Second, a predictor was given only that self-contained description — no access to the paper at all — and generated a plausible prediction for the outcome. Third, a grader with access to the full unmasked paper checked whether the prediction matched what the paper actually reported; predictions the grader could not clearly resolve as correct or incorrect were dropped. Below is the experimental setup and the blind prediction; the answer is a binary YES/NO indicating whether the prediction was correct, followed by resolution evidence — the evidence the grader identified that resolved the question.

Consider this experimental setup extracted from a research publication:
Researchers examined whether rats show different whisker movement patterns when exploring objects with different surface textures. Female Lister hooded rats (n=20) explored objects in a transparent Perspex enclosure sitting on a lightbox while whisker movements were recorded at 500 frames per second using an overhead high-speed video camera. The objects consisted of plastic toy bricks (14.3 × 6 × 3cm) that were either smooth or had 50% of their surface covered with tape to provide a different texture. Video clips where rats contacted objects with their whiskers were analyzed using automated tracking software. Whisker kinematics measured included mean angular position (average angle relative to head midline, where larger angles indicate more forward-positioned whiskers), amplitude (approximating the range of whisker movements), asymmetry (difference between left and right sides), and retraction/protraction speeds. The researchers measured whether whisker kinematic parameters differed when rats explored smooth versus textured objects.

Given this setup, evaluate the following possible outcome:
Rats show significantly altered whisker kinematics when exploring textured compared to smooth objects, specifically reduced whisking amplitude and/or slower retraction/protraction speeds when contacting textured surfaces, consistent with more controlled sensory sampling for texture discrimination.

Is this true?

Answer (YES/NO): NO